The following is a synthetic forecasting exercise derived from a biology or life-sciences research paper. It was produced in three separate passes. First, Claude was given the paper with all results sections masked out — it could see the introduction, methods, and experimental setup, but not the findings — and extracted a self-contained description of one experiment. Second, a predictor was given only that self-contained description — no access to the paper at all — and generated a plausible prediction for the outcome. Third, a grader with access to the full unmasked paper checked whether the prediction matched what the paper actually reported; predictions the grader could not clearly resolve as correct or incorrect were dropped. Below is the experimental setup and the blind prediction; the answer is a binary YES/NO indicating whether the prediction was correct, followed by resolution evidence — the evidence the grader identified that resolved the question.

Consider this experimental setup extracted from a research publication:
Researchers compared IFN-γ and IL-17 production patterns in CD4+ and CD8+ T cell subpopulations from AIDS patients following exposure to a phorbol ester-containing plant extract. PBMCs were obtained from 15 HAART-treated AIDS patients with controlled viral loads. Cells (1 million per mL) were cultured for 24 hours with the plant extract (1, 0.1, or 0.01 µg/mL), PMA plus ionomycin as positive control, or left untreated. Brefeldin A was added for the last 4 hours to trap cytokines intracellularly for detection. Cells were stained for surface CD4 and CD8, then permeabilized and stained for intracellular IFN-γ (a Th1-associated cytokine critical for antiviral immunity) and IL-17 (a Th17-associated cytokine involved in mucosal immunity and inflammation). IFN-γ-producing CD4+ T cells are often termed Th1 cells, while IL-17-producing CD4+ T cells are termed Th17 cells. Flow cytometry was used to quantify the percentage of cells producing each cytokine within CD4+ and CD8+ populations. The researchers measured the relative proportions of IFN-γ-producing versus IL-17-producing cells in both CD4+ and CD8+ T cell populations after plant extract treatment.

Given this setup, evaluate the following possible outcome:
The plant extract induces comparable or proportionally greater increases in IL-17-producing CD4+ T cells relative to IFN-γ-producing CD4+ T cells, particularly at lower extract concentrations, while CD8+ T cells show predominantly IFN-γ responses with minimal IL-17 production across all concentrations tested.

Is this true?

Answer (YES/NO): NO